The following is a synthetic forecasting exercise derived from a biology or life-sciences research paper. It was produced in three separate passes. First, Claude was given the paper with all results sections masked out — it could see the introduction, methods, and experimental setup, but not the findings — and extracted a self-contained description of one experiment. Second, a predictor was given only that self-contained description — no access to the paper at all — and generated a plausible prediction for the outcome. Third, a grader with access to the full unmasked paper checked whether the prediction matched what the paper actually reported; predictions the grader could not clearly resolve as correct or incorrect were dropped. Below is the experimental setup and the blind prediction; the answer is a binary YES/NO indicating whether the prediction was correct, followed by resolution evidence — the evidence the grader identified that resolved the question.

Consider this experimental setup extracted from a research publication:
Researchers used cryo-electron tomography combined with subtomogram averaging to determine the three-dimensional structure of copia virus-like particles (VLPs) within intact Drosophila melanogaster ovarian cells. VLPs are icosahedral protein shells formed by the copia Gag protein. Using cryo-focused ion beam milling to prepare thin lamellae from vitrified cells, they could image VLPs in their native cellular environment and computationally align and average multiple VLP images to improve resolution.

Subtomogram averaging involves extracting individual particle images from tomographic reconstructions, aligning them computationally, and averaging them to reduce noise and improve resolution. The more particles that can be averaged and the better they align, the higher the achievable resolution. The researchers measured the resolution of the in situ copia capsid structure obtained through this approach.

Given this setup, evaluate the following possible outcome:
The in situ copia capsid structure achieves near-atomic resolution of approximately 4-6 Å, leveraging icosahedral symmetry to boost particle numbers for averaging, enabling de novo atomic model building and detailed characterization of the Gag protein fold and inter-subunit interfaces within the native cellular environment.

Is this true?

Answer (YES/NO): NO